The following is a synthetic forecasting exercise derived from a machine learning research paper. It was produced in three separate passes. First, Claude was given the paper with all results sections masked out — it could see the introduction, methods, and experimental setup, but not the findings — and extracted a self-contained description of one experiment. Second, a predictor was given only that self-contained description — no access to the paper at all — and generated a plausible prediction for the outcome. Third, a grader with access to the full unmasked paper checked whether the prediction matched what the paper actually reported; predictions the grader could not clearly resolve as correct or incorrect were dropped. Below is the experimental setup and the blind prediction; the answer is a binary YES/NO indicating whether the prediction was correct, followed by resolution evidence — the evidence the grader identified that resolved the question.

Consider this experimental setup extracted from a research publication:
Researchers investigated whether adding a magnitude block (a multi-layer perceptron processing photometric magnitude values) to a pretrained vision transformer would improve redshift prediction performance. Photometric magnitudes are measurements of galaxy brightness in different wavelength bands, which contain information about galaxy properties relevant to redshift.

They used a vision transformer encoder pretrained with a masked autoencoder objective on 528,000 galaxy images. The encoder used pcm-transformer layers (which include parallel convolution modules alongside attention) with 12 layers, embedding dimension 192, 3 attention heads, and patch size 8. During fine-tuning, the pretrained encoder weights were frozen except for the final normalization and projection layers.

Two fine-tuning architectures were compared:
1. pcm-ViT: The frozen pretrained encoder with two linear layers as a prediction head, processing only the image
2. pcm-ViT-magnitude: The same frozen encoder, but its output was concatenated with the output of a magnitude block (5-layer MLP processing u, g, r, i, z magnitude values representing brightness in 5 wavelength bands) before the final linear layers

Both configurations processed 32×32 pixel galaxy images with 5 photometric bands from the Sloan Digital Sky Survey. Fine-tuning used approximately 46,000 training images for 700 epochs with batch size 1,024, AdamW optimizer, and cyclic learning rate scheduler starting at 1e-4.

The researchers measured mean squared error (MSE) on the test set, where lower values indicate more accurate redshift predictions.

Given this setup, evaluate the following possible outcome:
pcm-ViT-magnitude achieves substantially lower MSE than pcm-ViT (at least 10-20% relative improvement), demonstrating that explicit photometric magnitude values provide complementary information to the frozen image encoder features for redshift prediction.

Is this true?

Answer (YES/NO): YES